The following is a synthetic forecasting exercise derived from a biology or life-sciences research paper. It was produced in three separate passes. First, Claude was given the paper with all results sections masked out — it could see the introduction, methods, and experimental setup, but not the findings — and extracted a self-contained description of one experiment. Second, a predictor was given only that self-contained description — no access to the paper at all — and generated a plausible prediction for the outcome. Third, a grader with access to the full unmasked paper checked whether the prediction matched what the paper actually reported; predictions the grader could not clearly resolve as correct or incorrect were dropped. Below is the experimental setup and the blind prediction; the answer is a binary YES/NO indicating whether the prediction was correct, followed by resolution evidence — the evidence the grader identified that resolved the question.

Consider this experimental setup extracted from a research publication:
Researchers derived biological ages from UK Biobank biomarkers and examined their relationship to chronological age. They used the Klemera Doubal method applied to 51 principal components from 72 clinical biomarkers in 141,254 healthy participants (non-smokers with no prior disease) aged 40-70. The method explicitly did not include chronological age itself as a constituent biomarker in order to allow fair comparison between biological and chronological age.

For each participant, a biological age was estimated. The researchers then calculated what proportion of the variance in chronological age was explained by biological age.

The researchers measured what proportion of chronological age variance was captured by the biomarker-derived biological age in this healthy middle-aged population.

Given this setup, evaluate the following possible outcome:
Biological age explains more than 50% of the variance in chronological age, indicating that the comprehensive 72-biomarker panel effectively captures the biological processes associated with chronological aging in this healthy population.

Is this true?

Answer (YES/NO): NO